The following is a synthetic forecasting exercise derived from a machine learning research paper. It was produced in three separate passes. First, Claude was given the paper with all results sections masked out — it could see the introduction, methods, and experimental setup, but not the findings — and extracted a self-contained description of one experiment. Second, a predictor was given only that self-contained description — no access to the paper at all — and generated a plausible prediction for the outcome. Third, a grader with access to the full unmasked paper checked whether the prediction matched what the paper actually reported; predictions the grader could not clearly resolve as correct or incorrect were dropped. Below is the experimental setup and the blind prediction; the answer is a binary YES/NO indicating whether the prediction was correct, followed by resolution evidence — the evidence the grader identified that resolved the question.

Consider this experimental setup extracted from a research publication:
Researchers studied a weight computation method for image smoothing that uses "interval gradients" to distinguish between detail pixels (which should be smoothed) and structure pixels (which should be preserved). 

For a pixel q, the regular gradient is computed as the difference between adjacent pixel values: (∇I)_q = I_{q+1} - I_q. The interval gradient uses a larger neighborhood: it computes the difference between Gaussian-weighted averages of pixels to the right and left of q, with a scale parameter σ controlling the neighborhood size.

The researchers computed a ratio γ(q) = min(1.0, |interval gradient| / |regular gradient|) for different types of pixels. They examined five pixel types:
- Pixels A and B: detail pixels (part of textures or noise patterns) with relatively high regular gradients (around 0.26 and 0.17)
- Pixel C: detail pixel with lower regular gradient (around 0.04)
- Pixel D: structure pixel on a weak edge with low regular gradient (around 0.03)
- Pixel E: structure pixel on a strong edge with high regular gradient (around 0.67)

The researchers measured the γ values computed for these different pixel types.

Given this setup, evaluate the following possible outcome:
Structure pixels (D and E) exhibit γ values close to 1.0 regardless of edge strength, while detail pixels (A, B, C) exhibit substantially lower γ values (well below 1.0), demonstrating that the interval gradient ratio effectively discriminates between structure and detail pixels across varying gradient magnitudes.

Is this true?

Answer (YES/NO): NO